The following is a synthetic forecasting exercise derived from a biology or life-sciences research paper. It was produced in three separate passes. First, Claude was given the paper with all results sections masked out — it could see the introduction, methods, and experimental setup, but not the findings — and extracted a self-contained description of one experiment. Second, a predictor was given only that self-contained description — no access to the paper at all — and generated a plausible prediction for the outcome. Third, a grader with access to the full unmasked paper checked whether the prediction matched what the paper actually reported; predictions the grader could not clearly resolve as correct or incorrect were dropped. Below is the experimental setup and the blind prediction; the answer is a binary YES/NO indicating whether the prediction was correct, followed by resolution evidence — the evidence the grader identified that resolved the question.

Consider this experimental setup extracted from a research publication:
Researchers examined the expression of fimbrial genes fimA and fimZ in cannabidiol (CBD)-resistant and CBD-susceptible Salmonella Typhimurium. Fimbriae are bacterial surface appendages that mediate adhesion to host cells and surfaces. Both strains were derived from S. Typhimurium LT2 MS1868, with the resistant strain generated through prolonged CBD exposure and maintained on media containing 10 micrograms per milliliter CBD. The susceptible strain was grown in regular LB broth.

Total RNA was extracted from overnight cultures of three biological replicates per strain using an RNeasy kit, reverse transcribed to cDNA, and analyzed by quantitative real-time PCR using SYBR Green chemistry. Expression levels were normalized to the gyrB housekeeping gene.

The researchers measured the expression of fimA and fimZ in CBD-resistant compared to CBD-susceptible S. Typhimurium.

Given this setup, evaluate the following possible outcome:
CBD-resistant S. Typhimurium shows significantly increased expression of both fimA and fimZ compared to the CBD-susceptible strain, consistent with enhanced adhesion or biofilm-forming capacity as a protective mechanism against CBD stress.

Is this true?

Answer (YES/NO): YES